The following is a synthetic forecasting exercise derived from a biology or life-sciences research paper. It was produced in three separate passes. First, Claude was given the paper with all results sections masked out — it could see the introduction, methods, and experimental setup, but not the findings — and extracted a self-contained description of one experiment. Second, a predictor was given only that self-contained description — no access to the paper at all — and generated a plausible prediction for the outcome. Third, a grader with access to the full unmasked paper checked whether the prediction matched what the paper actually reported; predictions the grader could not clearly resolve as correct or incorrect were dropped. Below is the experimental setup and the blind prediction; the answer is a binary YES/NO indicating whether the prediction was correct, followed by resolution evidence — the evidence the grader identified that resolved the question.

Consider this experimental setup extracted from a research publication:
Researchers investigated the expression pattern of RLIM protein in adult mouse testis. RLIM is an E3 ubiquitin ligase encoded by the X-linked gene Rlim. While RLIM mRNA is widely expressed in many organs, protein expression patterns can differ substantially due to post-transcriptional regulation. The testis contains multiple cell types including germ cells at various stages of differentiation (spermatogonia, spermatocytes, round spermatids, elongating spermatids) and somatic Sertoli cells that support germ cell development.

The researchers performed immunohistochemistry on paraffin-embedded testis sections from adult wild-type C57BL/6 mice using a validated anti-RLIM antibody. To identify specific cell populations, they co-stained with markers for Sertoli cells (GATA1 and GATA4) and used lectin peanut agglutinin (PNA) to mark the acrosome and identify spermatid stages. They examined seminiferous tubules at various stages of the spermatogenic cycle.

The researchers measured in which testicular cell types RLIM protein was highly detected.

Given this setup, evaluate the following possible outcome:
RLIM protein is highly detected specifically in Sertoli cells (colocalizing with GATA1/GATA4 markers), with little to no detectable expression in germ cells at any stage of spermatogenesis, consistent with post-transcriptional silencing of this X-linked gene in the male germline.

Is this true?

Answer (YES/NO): NO